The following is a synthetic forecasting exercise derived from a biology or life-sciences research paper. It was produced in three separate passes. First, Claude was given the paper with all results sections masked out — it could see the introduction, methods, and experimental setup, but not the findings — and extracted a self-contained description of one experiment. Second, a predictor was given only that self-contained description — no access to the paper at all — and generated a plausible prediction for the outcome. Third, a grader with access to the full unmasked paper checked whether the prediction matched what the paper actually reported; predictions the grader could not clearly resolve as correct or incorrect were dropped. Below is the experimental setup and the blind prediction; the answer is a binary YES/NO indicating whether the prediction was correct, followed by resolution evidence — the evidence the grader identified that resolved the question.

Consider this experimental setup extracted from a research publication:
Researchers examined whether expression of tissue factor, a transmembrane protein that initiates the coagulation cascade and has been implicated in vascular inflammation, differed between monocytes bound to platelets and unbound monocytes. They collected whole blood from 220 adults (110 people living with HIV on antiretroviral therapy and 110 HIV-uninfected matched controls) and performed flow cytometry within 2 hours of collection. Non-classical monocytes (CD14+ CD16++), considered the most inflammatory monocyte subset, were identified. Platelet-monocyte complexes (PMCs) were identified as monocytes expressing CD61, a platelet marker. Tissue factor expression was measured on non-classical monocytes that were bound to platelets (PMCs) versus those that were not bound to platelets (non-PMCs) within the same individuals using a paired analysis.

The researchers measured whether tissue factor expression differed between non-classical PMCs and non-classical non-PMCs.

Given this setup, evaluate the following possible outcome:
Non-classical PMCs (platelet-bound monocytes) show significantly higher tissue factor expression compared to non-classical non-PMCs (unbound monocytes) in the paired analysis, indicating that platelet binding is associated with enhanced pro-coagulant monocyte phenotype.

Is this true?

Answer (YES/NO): YES